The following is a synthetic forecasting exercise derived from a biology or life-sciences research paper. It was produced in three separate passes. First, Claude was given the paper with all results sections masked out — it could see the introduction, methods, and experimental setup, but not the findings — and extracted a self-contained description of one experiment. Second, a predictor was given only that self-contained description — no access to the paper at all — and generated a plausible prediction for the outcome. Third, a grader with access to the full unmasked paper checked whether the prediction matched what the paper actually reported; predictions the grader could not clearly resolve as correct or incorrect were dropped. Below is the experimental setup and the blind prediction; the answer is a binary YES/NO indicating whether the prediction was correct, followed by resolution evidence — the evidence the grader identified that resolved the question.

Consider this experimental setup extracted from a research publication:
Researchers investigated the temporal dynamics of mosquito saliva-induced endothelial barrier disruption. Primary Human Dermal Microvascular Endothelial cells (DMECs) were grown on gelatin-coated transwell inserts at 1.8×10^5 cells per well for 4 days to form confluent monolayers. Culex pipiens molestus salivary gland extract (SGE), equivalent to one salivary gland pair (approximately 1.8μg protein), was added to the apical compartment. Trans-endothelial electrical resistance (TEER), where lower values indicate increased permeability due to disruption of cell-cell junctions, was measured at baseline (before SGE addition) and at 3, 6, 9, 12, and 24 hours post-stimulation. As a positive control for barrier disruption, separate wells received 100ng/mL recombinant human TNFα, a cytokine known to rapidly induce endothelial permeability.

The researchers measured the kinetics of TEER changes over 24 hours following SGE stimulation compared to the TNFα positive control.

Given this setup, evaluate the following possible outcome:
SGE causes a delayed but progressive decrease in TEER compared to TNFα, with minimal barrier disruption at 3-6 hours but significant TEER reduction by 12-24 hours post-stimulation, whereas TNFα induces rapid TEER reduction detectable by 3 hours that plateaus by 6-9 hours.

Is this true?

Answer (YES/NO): NO